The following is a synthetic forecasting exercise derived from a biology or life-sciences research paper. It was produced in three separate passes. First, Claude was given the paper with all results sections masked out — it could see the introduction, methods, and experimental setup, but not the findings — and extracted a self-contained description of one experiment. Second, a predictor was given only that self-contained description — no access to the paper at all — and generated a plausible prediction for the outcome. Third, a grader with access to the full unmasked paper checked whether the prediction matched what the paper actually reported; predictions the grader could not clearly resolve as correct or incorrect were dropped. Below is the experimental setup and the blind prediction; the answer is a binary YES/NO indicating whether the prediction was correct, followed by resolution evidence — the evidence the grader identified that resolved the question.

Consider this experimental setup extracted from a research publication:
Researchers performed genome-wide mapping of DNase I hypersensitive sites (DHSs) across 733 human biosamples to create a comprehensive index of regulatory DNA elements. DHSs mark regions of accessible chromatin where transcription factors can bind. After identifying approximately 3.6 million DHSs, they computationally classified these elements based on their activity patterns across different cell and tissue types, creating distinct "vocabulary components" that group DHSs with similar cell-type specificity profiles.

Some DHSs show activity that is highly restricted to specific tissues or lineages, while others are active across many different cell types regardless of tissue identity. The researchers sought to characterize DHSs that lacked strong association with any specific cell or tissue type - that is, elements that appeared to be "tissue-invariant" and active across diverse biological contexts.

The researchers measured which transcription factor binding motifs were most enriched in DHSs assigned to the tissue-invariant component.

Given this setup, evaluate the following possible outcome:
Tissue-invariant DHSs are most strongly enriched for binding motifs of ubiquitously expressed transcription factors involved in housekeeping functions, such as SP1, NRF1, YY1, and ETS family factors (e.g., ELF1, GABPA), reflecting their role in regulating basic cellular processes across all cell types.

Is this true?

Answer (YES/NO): YES